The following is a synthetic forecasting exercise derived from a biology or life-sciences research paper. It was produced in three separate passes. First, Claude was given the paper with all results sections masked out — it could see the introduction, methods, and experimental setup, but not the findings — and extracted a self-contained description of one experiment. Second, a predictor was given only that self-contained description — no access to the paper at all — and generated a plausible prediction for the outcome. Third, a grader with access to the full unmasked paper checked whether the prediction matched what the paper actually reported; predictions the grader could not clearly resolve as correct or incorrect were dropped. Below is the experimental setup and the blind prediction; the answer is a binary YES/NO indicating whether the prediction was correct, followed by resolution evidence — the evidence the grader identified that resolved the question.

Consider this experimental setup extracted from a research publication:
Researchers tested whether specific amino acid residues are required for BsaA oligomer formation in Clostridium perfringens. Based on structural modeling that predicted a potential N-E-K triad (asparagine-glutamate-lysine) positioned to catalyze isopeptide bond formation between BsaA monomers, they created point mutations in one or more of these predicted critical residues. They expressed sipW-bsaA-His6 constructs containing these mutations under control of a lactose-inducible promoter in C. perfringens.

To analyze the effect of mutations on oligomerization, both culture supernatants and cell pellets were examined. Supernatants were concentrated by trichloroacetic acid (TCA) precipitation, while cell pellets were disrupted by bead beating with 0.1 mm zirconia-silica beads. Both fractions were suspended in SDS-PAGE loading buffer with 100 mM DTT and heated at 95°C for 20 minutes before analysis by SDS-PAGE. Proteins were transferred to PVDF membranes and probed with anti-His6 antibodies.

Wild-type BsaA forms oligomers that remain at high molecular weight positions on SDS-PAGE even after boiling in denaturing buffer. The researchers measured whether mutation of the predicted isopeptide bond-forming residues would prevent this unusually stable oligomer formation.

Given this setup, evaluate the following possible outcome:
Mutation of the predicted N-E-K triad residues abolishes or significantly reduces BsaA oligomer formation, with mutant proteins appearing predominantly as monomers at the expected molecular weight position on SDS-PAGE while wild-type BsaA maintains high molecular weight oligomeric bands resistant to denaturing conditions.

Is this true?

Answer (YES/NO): YES